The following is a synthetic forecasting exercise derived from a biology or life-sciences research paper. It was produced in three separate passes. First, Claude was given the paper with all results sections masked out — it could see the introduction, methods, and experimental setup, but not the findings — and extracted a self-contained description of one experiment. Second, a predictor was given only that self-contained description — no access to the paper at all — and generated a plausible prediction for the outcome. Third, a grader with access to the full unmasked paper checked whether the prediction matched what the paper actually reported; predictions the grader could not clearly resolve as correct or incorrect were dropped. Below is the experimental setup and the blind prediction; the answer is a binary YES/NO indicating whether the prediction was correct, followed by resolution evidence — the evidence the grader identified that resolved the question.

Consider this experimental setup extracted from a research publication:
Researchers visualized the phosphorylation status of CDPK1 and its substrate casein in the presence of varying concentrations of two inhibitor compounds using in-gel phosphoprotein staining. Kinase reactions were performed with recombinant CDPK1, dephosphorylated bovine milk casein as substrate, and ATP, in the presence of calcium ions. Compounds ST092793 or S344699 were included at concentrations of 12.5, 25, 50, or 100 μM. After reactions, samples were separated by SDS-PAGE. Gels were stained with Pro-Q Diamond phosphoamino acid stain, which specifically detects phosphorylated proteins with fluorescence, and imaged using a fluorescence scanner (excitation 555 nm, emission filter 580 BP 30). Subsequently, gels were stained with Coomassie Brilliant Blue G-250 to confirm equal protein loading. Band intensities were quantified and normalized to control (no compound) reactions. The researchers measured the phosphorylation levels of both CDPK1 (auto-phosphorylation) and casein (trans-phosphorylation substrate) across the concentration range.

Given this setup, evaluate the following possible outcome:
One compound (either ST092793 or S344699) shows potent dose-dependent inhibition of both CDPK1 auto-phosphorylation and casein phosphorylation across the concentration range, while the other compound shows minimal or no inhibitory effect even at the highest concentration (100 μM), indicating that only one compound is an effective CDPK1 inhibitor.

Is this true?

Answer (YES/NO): NO